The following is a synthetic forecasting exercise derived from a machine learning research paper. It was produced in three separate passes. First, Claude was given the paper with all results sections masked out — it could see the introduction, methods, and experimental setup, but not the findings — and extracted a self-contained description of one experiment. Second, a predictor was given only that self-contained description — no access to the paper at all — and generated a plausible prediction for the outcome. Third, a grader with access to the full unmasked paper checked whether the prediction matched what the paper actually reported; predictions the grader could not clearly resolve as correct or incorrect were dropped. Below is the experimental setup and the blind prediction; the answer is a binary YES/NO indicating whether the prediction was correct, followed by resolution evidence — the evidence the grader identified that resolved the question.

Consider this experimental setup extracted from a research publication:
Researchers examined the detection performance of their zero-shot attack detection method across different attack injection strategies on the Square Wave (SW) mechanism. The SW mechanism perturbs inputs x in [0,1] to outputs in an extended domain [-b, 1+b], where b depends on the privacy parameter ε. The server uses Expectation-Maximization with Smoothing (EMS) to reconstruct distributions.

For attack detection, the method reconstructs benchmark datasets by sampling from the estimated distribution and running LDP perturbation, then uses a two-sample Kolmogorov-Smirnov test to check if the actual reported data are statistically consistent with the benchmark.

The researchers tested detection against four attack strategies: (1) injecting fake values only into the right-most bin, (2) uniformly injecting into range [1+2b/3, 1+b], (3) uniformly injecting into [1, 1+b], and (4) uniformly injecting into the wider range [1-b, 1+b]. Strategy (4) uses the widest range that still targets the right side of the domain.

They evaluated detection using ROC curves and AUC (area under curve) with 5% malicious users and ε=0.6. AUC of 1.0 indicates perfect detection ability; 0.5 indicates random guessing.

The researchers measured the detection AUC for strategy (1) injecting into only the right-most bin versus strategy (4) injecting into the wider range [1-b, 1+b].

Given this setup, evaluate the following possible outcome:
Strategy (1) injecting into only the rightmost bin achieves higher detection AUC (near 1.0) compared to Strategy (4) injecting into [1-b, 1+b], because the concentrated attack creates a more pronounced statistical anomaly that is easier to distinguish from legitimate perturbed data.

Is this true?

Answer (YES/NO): YES